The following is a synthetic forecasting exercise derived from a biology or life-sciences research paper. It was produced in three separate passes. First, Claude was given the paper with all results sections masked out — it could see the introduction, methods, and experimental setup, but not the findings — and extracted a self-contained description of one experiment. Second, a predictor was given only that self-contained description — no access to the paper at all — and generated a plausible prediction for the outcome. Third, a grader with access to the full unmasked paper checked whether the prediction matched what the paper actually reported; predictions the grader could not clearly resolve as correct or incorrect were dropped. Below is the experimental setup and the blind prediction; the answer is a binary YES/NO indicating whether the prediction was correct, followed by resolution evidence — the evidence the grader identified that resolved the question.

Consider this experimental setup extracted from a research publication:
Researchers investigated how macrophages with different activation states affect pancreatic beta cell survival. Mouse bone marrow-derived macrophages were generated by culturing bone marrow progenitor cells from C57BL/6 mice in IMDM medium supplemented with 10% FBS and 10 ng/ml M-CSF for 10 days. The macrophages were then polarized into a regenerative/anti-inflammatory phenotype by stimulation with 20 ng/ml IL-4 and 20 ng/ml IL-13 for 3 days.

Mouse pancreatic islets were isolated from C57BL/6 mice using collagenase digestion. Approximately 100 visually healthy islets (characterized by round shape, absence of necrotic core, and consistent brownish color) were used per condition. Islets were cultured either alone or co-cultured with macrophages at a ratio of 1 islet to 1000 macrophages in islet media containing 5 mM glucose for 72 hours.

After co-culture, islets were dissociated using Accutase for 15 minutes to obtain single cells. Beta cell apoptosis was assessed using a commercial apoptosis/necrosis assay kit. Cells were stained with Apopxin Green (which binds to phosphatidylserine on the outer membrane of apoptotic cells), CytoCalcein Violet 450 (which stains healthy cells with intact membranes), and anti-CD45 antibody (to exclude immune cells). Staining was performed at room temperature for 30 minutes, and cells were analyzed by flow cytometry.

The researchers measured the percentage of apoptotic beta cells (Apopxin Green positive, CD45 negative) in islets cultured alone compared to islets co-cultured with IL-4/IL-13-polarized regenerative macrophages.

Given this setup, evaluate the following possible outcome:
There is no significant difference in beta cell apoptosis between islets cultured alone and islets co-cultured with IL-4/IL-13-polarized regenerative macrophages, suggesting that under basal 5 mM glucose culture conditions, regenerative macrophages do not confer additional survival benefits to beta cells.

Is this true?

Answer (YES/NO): NO